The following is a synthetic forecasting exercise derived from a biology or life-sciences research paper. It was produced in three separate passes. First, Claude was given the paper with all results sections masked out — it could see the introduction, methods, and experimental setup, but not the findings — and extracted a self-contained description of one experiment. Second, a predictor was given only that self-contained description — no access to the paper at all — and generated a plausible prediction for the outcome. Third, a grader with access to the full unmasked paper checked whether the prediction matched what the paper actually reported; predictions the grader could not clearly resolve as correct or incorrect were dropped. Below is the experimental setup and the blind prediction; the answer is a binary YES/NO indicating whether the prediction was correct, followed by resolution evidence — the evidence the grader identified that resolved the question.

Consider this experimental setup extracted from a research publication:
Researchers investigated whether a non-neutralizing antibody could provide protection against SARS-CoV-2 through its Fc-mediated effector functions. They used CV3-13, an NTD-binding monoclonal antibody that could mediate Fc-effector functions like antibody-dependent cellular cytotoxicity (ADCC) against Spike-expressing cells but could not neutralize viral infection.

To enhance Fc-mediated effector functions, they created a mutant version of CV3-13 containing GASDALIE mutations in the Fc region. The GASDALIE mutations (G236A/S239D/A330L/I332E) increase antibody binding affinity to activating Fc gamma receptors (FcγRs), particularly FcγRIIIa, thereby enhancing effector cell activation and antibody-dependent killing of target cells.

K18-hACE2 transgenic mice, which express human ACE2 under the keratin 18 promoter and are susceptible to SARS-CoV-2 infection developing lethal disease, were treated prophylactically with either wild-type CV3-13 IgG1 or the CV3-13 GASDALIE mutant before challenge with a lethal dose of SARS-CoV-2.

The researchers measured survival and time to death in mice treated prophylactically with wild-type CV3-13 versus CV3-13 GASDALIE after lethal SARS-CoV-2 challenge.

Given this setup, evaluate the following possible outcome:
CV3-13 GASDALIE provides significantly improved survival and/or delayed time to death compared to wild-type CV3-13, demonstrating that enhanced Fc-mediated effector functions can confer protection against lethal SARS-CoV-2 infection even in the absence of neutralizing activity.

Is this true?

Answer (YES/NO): YES